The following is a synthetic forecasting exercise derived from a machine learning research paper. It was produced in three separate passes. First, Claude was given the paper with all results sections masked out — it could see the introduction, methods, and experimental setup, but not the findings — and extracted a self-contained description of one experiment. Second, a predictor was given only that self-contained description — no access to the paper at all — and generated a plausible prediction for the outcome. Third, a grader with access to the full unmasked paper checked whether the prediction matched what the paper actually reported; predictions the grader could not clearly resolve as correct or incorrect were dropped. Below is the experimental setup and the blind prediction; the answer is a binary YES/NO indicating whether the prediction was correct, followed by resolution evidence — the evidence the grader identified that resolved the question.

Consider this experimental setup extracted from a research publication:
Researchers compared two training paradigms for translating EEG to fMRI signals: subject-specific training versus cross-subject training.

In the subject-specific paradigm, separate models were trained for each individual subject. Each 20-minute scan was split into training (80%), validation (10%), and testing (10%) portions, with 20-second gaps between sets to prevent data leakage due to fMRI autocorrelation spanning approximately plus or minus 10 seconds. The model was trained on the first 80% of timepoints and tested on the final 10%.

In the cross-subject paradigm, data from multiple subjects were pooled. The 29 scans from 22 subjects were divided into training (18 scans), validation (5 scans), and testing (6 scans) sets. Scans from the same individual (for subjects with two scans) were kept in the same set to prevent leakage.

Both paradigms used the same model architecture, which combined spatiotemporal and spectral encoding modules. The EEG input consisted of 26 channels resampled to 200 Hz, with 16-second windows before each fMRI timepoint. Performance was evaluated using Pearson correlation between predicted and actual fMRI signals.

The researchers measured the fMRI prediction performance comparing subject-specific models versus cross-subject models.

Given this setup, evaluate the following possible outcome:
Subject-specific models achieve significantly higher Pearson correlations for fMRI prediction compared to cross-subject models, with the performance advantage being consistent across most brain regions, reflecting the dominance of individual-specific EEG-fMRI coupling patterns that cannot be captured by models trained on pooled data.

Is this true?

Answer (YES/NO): NO